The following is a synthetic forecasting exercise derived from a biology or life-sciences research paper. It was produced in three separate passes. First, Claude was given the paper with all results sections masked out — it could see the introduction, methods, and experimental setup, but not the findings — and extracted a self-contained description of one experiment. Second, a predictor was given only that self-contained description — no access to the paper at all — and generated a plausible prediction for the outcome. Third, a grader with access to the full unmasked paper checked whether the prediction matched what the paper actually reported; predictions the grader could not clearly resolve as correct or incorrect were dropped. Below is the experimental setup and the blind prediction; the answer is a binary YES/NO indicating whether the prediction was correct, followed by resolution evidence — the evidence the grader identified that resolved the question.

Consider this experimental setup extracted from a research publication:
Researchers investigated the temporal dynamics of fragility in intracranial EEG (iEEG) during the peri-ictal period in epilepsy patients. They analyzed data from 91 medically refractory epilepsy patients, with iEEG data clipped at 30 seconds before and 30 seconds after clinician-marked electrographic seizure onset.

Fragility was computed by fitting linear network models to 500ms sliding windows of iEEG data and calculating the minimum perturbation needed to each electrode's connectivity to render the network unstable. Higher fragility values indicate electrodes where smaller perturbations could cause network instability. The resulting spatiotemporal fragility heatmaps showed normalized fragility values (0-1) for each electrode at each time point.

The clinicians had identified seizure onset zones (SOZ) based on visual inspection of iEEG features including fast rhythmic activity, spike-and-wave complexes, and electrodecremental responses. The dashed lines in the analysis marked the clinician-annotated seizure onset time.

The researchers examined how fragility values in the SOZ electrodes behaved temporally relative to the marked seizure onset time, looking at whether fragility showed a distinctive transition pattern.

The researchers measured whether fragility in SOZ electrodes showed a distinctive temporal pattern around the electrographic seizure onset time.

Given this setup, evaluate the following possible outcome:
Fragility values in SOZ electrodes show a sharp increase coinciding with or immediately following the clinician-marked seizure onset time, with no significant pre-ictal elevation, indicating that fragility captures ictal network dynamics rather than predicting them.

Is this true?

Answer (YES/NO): NO